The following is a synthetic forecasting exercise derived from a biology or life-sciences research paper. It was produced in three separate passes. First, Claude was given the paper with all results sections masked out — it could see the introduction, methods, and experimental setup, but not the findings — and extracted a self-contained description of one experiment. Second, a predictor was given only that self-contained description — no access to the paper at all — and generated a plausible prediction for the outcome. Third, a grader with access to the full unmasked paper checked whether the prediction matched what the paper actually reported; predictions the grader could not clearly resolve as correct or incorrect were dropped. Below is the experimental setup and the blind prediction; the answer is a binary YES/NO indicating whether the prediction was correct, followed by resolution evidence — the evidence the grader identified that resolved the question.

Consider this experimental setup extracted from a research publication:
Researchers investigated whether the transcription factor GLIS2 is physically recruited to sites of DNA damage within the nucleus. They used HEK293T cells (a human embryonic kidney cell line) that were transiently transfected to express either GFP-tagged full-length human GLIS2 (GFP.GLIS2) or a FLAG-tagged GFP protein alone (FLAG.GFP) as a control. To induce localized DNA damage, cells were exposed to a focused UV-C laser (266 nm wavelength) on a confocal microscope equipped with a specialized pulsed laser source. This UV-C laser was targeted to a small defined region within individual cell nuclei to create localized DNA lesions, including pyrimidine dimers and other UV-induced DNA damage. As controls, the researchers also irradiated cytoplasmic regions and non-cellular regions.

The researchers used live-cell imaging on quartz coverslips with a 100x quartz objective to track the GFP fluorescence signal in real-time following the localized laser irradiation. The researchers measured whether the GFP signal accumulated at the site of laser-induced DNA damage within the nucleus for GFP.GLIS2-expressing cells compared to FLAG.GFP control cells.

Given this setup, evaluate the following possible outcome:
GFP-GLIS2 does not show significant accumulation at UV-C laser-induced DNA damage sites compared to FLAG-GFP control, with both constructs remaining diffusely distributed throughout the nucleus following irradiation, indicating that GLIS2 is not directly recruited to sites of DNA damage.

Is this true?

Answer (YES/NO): NO